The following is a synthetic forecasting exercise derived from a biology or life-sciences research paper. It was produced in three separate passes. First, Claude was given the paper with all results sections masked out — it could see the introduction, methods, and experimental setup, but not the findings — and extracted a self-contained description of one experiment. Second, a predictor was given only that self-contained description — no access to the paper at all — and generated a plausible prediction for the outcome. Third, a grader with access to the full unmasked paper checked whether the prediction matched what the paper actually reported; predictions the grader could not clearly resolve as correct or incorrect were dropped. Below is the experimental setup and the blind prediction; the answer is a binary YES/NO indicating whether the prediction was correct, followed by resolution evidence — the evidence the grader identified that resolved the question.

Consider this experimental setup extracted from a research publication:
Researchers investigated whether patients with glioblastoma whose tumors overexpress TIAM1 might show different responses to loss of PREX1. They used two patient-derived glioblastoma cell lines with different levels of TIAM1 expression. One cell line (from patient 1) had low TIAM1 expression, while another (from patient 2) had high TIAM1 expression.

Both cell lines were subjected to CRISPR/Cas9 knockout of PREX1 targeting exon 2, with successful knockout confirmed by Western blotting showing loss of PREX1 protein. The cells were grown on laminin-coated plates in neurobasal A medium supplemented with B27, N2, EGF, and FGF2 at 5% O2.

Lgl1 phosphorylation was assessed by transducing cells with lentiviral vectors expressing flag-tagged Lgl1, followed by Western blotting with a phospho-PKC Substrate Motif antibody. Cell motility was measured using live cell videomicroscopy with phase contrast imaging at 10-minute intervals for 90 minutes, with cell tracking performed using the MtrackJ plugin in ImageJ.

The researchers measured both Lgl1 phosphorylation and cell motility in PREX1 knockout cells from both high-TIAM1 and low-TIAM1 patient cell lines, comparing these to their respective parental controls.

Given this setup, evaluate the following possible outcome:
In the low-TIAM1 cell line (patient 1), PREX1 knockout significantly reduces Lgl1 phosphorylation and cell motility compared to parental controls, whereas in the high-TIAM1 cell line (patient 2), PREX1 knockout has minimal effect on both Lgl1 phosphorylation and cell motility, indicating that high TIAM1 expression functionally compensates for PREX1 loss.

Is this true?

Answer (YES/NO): NO